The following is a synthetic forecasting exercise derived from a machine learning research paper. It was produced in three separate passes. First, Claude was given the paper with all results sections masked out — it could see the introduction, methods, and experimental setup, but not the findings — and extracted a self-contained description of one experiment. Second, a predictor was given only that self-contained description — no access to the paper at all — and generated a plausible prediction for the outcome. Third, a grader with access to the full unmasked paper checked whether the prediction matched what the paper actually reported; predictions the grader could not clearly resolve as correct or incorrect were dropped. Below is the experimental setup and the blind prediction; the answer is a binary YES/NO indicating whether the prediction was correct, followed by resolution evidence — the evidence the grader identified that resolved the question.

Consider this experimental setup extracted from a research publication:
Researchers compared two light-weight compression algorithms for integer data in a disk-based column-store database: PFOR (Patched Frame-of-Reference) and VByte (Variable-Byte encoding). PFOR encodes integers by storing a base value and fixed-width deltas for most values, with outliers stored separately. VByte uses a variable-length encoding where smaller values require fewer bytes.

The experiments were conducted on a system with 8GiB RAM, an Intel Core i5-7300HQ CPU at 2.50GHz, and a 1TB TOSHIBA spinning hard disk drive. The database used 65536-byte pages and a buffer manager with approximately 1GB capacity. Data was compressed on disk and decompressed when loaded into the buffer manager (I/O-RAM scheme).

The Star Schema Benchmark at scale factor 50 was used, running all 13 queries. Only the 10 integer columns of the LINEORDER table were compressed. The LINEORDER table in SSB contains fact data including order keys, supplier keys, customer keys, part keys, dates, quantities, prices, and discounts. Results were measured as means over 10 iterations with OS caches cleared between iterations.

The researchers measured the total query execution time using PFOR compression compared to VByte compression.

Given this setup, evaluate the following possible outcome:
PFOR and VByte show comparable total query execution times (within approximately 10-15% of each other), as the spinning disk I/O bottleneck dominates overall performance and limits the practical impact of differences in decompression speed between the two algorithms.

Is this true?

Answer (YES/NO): NO